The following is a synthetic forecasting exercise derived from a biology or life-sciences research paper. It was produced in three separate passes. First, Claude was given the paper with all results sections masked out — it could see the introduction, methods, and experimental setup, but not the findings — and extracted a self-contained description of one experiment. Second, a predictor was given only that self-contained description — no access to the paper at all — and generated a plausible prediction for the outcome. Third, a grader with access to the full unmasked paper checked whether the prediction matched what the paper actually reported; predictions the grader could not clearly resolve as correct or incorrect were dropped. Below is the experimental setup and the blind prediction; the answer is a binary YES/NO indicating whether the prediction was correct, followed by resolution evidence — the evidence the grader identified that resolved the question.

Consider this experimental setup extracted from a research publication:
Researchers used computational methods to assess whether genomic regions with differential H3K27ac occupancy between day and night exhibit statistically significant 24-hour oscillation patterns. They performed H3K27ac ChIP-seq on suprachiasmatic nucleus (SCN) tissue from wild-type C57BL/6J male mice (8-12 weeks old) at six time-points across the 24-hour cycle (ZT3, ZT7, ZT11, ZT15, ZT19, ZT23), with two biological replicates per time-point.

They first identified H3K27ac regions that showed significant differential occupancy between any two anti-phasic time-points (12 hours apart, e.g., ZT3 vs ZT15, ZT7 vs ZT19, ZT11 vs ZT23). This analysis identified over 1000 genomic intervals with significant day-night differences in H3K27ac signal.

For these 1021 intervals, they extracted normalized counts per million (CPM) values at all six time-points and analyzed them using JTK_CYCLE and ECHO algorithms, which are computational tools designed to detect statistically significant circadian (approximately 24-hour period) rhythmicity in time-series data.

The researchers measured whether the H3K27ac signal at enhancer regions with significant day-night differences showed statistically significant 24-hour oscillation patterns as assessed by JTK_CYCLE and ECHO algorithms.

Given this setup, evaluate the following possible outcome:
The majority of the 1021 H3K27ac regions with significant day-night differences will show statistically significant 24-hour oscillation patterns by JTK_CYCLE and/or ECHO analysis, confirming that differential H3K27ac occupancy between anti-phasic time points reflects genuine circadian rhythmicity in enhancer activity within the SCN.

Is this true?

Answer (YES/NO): NO